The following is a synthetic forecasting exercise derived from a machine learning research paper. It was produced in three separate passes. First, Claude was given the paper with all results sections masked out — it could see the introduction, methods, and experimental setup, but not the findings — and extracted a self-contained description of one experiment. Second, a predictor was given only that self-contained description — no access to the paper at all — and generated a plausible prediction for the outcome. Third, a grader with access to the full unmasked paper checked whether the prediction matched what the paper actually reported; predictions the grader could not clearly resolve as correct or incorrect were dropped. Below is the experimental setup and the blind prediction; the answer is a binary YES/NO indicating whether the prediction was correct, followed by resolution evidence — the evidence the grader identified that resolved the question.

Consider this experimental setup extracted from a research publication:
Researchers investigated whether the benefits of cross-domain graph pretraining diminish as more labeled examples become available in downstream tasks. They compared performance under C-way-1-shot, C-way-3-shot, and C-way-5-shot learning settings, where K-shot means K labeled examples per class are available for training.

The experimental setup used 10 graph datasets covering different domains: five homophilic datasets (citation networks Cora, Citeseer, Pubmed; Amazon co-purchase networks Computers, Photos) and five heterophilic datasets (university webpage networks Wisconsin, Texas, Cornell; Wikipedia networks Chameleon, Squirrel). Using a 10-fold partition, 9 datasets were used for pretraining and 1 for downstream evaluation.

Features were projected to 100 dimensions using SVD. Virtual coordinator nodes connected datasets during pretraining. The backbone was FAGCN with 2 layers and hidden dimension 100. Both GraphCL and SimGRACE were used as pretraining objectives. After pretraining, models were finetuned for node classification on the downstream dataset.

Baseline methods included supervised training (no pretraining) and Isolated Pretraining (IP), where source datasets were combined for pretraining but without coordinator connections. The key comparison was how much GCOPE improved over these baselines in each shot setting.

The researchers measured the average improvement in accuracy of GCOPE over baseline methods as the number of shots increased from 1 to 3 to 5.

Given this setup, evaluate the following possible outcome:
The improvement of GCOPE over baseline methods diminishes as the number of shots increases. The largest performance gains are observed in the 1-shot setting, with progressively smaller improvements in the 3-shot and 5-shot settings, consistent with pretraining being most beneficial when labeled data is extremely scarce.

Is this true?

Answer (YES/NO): YES